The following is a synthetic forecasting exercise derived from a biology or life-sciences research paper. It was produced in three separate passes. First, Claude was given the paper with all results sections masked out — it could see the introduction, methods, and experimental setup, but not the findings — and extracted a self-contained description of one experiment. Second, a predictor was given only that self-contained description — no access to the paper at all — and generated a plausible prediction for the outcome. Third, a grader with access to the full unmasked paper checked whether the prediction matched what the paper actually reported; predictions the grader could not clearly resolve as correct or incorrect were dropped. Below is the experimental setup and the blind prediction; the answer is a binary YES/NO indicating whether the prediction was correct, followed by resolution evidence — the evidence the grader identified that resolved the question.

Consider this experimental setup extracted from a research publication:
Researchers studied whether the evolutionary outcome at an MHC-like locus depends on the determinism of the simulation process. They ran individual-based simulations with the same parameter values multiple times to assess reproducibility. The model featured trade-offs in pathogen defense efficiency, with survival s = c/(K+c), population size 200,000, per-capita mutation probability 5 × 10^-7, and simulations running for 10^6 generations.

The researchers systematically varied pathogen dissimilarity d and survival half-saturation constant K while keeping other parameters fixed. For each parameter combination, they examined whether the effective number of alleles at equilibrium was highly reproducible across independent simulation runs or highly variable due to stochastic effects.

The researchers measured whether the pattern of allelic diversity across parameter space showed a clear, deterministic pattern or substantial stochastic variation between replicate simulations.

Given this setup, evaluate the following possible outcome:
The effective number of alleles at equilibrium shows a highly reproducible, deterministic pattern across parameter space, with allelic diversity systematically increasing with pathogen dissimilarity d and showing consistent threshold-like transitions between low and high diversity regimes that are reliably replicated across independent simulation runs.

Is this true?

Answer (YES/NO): YES